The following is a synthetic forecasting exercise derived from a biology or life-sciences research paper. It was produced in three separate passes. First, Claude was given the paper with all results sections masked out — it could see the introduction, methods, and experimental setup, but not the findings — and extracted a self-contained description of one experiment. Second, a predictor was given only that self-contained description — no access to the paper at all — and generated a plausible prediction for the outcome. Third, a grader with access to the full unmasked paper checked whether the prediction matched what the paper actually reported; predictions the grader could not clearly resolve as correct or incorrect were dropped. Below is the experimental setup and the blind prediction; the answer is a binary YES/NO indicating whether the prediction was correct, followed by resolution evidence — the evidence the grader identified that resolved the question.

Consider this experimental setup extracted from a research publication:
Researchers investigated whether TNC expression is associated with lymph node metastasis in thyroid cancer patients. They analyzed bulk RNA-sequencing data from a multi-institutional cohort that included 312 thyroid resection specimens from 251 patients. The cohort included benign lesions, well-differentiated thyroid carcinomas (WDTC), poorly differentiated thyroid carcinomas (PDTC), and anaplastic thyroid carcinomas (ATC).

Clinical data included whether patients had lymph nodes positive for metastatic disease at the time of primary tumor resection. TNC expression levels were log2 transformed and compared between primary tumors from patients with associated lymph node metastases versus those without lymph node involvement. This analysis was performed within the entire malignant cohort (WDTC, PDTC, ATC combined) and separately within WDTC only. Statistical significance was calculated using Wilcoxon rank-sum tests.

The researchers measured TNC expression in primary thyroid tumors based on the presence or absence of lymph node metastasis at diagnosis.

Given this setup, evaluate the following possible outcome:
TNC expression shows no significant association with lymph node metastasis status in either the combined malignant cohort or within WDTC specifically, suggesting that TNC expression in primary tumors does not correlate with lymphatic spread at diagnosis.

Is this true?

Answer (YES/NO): NO